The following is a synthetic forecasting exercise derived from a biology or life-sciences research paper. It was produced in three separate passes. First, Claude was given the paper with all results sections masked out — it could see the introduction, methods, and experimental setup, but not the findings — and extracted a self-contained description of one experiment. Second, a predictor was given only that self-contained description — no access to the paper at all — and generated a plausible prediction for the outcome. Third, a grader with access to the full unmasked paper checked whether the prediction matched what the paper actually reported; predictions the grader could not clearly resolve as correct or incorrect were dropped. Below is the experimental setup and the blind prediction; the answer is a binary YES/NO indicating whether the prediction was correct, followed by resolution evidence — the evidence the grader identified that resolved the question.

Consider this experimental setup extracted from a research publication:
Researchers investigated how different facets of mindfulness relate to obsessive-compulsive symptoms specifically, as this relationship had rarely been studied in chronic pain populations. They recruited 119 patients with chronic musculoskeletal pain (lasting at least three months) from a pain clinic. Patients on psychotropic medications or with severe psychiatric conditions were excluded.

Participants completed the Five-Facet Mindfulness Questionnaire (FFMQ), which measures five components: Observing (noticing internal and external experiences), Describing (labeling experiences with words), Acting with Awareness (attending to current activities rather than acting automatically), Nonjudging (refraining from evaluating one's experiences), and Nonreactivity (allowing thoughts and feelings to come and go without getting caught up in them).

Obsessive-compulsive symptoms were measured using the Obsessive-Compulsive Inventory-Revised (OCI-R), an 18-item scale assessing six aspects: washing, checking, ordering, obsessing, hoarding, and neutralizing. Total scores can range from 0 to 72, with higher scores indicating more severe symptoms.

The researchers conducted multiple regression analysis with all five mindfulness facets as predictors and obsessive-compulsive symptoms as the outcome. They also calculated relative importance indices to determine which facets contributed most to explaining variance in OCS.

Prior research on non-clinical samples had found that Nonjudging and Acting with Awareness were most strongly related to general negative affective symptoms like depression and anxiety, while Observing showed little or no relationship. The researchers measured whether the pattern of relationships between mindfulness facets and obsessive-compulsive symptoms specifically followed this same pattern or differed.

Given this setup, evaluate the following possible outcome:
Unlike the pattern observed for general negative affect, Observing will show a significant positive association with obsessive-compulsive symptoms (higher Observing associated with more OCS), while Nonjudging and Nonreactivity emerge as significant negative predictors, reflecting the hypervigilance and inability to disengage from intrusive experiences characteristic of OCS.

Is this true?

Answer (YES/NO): NO